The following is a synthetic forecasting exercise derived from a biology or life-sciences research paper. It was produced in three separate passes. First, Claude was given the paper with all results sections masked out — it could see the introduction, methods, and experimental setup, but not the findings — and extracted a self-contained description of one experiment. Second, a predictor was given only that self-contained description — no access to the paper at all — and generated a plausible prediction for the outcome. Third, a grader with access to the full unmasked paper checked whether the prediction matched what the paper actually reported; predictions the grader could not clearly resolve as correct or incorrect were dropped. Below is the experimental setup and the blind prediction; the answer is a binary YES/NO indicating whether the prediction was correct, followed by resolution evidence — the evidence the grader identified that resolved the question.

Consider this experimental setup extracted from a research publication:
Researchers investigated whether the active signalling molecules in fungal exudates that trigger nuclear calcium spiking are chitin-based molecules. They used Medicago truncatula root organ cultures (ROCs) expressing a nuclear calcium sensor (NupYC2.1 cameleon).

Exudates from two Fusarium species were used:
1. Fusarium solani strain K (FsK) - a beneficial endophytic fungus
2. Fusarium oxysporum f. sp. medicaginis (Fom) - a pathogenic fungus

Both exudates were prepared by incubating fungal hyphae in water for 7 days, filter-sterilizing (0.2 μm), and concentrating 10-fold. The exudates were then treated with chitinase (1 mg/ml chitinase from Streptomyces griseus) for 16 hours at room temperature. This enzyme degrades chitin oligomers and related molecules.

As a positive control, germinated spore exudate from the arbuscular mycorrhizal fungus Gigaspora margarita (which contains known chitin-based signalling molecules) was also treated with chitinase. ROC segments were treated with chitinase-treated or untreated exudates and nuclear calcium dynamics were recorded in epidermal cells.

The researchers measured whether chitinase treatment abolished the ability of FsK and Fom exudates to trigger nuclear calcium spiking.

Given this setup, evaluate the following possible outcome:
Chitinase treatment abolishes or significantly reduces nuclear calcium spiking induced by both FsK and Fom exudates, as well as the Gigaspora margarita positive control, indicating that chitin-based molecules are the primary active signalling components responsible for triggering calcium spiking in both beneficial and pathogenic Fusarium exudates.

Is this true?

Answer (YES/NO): NO